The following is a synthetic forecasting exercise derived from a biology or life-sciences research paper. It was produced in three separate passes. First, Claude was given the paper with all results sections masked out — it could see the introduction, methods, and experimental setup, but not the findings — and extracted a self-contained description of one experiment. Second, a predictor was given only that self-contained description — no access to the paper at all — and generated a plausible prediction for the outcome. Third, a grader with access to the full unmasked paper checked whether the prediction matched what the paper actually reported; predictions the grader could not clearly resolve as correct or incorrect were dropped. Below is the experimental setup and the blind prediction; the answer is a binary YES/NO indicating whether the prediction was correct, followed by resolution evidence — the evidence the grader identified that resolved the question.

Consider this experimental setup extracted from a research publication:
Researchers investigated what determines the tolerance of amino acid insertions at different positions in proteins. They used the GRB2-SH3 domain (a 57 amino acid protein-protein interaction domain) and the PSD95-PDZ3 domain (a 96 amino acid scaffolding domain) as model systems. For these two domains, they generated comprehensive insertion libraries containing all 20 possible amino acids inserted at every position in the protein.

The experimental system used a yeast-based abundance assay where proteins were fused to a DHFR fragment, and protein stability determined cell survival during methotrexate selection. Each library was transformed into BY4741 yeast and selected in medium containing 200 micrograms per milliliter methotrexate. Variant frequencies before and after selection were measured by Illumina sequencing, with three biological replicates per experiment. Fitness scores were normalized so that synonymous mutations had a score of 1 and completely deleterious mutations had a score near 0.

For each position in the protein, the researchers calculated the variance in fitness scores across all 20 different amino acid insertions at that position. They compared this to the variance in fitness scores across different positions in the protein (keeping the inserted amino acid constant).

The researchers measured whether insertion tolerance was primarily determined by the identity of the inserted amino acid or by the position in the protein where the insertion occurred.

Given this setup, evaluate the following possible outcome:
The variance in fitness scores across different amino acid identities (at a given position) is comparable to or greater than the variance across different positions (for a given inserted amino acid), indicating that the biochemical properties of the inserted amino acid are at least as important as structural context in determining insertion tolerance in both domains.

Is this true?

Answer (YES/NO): NO